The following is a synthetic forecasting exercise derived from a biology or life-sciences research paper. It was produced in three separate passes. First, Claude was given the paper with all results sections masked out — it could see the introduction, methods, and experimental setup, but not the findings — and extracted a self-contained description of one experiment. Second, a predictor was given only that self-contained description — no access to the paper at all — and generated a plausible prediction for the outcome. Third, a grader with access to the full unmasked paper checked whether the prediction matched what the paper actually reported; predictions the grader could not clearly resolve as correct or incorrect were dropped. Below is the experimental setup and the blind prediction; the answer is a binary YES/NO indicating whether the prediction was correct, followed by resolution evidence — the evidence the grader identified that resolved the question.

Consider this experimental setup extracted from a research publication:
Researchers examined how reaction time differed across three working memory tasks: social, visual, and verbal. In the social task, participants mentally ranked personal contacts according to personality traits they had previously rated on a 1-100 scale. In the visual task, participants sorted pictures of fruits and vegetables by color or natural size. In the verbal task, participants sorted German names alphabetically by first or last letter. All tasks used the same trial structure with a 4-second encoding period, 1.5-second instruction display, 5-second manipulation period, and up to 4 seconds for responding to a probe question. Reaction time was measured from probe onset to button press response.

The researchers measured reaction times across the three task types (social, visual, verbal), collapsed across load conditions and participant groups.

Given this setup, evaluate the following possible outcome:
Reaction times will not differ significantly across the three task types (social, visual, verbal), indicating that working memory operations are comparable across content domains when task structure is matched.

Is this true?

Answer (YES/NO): NO